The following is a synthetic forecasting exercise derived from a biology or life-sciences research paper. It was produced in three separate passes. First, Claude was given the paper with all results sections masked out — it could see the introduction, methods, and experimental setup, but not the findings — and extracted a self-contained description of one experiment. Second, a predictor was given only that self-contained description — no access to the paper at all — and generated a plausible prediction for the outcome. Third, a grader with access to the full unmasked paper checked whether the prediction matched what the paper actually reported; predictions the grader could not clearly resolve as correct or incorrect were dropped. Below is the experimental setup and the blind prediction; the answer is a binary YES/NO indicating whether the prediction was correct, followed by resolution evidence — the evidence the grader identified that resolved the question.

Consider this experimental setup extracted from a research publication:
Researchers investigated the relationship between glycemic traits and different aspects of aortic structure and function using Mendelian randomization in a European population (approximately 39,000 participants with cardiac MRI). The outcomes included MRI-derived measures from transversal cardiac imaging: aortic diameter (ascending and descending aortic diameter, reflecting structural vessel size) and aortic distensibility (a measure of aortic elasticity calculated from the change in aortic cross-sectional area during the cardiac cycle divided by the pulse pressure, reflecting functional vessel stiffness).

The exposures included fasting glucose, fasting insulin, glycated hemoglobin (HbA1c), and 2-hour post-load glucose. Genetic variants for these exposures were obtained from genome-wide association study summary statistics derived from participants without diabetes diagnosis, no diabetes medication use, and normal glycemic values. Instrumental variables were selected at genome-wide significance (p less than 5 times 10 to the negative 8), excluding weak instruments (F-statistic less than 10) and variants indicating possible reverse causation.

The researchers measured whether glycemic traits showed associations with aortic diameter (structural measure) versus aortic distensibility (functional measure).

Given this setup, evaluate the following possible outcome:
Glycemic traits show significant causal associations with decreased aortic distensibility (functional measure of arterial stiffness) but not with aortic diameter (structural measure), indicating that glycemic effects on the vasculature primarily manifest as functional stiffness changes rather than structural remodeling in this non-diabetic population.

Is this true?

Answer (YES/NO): NO